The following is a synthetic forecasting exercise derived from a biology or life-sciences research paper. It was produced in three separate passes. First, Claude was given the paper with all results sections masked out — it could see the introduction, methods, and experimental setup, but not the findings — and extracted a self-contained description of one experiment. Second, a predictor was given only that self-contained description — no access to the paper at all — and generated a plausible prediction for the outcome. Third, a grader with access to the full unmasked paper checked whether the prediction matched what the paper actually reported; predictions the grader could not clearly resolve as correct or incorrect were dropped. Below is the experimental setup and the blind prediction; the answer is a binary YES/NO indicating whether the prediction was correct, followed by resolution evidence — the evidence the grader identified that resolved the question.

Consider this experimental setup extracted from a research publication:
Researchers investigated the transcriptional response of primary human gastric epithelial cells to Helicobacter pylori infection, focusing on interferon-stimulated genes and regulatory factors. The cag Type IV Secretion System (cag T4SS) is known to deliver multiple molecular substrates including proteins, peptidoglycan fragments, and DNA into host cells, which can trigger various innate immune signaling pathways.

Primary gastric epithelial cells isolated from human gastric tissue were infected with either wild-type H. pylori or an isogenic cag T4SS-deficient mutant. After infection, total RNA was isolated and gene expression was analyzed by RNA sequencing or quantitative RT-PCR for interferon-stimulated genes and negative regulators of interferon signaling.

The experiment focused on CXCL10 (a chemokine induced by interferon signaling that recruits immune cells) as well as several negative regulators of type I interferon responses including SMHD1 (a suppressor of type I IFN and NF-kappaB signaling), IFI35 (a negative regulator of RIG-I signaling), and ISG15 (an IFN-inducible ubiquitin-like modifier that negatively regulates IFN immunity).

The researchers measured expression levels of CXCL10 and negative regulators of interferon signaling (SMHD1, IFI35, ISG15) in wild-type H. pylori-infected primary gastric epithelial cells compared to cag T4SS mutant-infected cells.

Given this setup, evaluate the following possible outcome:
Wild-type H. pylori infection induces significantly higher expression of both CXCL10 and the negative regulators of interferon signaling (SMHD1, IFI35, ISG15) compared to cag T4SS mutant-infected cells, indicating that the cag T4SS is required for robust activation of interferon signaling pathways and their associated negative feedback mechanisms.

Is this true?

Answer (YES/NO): YES